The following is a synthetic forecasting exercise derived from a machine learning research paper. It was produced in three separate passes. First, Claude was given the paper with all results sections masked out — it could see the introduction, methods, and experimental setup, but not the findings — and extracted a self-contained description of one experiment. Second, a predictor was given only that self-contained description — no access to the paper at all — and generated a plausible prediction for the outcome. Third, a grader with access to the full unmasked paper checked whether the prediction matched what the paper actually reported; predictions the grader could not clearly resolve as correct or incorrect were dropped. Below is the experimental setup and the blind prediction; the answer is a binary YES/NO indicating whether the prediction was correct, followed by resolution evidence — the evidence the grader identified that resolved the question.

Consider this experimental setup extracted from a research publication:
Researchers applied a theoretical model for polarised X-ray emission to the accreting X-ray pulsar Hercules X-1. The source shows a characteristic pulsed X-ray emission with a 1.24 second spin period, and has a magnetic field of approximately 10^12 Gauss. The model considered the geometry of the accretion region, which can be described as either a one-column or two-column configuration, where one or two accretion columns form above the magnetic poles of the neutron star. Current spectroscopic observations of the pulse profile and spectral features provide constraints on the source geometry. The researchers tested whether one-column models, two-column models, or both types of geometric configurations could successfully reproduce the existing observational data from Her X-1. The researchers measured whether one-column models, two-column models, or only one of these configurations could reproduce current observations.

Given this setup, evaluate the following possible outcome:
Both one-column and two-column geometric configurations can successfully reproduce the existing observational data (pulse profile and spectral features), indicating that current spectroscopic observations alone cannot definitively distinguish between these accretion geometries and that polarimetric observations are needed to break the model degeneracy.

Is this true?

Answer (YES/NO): YES